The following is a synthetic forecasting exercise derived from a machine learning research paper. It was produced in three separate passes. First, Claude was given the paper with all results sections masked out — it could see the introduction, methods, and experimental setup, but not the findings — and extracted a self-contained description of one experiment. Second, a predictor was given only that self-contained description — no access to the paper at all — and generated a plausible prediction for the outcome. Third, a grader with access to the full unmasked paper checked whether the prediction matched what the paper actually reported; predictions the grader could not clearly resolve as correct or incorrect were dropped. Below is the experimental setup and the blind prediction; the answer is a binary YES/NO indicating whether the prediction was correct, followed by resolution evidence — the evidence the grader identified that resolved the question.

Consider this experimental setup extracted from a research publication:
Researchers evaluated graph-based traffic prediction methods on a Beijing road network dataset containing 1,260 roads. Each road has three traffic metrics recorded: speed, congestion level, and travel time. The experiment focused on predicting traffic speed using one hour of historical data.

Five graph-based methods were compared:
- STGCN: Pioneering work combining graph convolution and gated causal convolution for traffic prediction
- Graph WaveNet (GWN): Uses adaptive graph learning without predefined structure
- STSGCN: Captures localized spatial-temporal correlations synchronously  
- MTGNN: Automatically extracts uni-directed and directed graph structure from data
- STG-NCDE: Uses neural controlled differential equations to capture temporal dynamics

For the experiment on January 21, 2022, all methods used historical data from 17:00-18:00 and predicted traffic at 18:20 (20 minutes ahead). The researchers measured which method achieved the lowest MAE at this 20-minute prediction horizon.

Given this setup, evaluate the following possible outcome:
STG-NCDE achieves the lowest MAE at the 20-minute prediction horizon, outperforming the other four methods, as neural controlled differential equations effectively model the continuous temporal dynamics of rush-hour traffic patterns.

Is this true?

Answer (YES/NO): NO